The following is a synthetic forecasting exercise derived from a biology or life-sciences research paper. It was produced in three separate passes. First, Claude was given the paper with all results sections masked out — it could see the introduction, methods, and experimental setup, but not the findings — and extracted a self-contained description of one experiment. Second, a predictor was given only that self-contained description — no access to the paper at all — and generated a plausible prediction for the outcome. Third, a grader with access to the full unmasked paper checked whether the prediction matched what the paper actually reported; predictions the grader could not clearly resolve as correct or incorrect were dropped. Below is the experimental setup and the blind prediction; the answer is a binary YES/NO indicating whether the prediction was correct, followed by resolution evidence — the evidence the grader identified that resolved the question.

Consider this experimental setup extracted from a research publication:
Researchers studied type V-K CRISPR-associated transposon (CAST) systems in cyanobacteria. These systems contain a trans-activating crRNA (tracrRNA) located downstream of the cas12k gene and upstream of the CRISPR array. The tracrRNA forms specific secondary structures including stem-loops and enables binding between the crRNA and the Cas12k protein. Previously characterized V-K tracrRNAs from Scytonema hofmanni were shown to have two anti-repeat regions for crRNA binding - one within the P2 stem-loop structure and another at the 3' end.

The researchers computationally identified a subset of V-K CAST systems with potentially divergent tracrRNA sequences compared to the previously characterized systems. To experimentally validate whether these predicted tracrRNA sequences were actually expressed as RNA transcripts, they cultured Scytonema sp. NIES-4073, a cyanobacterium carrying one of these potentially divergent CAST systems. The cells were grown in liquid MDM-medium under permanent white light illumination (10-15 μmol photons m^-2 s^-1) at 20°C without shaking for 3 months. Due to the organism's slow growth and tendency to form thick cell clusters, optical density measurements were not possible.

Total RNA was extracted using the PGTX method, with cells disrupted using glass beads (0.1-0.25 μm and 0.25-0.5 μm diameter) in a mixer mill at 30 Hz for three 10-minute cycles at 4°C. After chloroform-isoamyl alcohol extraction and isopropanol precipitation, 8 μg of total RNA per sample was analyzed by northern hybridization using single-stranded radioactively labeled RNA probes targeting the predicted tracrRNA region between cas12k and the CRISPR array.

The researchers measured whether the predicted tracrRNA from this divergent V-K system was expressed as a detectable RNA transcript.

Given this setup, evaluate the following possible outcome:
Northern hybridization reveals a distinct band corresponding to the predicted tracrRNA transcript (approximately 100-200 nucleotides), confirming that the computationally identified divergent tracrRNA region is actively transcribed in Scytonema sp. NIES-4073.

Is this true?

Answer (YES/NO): NO